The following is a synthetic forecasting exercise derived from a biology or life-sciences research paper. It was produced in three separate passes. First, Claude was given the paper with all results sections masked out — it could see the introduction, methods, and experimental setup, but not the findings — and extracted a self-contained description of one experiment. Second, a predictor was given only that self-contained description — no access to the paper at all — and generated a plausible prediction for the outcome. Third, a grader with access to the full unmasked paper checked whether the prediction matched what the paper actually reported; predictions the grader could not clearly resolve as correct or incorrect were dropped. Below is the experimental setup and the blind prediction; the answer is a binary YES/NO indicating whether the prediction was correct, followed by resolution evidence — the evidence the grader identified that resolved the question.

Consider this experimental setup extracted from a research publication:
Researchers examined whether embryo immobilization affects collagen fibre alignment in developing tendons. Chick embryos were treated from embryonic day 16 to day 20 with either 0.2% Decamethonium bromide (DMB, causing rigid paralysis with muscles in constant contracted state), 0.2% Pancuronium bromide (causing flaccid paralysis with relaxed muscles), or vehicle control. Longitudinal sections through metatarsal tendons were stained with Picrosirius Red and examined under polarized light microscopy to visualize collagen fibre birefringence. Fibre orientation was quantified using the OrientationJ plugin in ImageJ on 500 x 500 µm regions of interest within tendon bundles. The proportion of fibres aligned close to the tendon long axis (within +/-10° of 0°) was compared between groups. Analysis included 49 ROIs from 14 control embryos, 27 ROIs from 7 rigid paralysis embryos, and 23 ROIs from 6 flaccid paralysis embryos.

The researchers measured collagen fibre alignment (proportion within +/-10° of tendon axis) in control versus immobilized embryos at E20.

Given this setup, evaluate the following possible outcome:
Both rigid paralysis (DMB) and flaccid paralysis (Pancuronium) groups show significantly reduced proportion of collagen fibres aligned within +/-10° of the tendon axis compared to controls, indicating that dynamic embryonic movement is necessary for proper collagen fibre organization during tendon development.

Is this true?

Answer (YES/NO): NO